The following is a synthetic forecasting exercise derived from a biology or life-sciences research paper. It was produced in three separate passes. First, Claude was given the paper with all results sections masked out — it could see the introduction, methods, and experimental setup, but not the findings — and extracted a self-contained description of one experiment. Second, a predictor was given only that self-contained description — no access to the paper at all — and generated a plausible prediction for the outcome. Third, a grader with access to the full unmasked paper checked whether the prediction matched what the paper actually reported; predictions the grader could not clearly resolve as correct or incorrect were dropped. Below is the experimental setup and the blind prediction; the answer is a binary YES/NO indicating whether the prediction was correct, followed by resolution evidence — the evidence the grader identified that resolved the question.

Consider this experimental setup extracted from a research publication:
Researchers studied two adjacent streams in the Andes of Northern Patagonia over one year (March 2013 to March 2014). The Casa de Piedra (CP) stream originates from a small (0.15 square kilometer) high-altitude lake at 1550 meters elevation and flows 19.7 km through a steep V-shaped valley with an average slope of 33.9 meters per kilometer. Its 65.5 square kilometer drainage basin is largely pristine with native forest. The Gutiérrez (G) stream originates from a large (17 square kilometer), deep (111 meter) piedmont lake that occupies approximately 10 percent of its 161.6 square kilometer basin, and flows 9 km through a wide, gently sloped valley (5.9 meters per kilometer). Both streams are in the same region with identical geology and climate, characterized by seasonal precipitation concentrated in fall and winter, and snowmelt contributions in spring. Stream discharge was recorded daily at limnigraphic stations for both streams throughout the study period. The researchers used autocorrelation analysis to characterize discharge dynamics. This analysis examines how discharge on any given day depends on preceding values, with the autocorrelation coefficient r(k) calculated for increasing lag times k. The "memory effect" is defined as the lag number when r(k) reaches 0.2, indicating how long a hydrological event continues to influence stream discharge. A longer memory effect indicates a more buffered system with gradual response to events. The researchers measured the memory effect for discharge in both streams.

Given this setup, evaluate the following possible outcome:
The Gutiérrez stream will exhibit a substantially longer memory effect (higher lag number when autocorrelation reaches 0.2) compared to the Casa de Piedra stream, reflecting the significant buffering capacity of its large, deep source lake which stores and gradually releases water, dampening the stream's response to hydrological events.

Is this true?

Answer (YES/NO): YES